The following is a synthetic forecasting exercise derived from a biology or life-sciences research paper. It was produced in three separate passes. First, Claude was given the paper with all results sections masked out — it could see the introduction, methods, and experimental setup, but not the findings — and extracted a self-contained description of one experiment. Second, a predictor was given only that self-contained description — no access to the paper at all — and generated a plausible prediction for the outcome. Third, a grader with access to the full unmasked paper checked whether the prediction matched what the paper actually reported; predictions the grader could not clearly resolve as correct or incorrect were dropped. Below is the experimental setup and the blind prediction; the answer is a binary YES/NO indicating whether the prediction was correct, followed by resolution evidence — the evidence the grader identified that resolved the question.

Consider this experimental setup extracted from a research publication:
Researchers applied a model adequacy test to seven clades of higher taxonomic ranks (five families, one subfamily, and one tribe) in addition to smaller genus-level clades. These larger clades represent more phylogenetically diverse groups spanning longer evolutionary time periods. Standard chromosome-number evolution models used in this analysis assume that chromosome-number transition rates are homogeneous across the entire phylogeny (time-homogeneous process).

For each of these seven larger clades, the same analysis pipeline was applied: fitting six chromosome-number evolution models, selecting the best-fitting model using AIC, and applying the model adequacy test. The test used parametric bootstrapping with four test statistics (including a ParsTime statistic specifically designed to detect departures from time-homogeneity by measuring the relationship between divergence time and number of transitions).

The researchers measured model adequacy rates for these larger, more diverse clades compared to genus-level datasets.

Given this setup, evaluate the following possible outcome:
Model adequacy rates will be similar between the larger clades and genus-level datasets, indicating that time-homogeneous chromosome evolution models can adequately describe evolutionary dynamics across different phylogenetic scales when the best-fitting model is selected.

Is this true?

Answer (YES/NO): NO